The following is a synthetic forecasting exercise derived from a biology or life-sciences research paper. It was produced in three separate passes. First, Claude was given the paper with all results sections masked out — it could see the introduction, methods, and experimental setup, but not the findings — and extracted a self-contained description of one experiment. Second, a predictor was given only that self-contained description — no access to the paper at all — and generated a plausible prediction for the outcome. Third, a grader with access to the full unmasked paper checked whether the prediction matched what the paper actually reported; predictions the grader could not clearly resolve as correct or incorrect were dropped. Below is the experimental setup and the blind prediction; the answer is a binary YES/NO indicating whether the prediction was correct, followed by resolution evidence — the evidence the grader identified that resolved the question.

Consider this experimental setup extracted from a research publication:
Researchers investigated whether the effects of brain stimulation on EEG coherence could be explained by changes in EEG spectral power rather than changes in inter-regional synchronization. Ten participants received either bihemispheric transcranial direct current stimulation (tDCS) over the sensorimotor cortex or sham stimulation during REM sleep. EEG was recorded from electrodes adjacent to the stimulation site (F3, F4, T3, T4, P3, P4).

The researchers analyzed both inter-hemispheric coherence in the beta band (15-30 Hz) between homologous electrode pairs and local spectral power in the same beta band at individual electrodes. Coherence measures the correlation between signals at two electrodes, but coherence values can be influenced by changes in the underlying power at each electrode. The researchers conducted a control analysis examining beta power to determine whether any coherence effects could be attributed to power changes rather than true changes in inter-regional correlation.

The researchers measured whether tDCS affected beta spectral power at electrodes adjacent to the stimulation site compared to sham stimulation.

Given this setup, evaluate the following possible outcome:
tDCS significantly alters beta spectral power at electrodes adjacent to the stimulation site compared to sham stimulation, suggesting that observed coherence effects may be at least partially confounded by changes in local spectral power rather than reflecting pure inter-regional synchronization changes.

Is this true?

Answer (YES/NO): NO